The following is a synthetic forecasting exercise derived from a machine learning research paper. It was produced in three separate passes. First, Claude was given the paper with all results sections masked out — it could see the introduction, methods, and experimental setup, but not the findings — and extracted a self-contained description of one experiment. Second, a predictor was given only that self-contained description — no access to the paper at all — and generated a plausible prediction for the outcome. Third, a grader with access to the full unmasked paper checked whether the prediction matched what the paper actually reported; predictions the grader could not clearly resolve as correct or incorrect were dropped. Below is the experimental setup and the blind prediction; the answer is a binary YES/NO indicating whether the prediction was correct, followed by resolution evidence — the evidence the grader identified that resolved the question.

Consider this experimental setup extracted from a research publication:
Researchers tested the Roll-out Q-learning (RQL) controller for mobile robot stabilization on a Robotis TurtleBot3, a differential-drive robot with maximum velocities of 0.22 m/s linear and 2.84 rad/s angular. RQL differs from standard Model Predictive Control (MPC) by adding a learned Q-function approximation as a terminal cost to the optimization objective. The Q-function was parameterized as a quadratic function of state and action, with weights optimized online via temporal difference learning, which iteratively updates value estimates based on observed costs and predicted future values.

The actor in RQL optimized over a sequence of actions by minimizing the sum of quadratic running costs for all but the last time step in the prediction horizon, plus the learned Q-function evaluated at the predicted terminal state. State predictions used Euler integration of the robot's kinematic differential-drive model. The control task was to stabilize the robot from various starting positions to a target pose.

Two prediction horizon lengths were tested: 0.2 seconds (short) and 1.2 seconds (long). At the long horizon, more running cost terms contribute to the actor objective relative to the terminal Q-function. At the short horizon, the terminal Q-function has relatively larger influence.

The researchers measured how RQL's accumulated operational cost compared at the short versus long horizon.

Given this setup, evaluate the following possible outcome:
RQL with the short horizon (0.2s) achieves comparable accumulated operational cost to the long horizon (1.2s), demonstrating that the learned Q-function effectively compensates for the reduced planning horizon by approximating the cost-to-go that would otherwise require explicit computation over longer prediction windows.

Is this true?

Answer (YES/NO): NO